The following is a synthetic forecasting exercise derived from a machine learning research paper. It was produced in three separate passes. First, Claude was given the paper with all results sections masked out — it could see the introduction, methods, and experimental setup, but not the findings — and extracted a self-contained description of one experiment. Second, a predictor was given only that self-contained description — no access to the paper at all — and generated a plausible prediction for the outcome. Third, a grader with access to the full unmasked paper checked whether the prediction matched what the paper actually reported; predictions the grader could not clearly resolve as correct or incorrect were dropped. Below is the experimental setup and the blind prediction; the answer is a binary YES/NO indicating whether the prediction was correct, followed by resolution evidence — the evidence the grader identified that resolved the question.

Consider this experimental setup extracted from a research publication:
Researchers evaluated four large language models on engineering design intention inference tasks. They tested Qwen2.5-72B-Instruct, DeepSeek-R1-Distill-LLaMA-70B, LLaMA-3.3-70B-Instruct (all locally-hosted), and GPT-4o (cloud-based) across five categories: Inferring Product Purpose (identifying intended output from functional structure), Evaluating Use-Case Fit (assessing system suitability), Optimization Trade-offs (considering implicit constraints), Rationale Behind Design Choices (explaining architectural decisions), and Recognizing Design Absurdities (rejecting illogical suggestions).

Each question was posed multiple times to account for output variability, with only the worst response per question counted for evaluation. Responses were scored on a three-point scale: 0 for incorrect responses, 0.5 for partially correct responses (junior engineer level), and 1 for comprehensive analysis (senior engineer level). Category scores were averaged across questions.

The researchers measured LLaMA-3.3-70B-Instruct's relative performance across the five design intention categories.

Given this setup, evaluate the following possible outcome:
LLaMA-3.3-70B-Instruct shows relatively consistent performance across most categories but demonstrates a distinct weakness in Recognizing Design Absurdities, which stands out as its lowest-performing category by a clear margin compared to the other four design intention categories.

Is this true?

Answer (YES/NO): NO